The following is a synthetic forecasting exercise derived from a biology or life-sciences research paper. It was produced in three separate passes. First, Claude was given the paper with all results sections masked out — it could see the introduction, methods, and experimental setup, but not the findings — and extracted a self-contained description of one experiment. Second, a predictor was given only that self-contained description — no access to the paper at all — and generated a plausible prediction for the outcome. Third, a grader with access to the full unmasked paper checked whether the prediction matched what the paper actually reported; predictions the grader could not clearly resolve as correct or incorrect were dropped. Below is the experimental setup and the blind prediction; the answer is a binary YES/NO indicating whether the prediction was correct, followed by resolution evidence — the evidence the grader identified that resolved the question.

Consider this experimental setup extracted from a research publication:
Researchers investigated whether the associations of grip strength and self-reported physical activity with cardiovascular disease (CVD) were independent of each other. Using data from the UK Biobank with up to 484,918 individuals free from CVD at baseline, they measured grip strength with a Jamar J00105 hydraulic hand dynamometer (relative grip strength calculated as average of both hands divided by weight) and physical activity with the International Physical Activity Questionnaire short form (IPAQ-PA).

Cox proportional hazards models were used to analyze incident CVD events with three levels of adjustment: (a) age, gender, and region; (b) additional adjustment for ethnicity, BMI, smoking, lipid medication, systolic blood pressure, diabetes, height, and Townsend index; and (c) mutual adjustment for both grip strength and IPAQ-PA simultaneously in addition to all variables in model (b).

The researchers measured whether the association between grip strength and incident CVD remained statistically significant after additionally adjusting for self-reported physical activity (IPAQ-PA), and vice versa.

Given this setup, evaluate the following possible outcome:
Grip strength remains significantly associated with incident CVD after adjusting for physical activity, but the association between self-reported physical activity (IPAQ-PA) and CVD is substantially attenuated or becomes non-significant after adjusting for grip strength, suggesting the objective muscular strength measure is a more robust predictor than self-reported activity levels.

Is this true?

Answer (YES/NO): NO